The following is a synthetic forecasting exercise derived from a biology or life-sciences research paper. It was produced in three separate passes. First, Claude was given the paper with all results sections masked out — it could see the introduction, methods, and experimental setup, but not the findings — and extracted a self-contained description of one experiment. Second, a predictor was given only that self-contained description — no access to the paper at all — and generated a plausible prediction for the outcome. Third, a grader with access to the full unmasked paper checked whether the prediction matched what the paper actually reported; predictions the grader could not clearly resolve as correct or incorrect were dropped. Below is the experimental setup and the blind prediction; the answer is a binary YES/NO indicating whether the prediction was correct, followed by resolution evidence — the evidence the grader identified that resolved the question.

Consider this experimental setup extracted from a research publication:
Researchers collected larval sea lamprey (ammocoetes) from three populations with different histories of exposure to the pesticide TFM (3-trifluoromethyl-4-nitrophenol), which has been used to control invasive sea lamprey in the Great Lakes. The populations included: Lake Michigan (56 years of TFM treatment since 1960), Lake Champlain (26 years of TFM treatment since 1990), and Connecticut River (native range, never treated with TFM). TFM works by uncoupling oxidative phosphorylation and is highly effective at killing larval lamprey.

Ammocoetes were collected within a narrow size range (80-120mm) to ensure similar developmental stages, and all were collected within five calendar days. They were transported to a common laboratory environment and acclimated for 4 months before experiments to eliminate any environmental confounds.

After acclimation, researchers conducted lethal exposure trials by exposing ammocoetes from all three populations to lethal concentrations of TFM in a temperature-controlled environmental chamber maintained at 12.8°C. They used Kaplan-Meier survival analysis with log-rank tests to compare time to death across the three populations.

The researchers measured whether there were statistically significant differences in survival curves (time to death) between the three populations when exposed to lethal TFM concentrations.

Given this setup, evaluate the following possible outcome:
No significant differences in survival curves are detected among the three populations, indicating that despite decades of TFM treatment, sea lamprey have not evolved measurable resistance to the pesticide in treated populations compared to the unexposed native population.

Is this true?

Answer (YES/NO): YES